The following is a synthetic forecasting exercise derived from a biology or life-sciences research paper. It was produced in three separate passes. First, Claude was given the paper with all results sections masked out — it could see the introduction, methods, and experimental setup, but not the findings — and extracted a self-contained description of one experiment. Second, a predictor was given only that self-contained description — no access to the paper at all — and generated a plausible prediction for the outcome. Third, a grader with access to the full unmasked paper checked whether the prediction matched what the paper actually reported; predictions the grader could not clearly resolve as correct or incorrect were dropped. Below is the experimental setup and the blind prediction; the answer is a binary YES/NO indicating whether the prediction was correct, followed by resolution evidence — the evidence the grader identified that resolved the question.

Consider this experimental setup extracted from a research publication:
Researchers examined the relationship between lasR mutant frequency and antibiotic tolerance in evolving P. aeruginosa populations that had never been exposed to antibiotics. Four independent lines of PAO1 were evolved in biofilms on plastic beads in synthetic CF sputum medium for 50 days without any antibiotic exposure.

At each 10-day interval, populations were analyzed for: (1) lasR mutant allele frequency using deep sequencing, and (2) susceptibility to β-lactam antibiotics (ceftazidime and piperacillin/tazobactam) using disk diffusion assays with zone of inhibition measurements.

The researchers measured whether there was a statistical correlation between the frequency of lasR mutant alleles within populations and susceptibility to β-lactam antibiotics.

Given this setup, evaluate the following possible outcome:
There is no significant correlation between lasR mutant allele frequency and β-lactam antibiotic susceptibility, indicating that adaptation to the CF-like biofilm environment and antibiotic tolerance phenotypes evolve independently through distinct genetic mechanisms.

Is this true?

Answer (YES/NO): NO